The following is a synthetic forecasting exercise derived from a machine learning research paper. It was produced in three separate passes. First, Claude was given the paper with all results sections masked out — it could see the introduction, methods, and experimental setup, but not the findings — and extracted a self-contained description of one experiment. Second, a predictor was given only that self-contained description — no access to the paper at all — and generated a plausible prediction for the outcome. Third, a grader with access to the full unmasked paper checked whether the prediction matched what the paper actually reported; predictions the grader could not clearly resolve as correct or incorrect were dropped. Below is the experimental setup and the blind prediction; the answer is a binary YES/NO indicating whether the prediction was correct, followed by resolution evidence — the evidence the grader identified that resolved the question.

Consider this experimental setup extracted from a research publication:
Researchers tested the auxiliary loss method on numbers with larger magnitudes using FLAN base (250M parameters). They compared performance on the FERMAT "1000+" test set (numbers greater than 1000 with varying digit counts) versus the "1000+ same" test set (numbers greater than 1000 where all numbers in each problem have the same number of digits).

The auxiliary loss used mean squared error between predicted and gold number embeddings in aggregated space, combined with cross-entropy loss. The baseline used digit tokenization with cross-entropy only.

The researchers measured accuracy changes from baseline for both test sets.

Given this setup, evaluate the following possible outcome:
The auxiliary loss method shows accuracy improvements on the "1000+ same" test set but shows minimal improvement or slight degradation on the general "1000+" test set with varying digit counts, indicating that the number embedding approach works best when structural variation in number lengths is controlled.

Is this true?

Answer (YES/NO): YES